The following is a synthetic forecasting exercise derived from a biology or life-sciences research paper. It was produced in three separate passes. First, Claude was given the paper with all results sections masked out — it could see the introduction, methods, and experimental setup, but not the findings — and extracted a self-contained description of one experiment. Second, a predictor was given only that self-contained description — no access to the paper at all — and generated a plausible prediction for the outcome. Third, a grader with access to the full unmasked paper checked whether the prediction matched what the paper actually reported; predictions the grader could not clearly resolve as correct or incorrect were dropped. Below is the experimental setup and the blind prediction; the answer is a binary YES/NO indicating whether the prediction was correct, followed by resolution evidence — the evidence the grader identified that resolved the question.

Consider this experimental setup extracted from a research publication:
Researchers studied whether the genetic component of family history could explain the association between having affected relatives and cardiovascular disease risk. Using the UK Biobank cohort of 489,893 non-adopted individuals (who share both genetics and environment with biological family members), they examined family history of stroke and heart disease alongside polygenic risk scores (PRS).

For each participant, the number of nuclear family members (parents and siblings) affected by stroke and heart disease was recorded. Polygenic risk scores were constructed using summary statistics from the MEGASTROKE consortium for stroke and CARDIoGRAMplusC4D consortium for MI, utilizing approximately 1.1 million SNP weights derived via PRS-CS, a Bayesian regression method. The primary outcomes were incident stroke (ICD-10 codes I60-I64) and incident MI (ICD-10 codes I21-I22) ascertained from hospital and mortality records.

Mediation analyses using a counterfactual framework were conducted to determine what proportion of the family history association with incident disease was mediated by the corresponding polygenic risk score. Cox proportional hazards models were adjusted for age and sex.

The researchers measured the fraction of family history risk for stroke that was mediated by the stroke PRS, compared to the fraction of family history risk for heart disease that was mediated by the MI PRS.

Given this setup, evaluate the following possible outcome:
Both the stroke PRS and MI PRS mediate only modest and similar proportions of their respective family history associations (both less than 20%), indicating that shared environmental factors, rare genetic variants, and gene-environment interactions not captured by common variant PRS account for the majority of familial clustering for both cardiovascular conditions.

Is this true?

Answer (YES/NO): NO